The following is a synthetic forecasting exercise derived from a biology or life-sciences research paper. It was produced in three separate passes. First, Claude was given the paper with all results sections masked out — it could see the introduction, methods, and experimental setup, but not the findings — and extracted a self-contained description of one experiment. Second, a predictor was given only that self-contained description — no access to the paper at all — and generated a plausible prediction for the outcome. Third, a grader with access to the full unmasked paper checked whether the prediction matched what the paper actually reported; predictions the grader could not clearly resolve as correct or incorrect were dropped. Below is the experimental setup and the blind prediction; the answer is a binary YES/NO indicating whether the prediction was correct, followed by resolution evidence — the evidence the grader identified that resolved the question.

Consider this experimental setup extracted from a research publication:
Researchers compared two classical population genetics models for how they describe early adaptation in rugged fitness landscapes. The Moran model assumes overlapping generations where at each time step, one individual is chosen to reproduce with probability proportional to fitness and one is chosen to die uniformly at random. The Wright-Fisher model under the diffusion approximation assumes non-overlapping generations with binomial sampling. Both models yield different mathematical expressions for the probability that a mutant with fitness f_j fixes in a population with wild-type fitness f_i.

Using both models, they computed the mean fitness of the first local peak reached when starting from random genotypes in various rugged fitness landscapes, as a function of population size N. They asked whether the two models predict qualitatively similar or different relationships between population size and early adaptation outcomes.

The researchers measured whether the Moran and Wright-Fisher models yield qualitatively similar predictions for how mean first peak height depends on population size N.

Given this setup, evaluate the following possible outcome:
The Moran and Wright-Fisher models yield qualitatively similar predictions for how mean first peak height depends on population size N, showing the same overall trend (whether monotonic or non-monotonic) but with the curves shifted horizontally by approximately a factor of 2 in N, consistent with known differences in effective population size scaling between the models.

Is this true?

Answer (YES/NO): NO